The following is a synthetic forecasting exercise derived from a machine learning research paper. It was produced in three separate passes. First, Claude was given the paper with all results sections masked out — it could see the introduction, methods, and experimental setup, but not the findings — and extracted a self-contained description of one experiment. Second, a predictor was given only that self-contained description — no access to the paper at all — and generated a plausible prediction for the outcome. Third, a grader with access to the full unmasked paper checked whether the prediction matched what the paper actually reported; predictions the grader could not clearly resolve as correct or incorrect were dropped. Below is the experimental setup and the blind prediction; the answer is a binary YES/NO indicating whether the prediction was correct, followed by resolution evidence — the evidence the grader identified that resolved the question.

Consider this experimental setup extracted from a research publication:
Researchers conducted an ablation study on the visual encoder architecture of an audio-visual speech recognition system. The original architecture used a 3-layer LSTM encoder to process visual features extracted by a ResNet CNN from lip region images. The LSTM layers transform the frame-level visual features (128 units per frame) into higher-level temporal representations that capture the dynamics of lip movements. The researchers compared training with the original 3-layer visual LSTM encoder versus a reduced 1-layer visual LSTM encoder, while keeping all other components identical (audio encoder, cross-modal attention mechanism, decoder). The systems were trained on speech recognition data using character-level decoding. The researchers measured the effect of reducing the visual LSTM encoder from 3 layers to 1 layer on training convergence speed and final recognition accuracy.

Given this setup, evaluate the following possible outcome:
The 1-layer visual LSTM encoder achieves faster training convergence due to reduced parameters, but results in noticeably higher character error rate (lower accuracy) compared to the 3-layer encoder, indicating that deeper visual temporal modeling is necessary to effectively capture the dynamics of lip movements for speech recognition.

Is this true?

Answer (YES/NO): NO